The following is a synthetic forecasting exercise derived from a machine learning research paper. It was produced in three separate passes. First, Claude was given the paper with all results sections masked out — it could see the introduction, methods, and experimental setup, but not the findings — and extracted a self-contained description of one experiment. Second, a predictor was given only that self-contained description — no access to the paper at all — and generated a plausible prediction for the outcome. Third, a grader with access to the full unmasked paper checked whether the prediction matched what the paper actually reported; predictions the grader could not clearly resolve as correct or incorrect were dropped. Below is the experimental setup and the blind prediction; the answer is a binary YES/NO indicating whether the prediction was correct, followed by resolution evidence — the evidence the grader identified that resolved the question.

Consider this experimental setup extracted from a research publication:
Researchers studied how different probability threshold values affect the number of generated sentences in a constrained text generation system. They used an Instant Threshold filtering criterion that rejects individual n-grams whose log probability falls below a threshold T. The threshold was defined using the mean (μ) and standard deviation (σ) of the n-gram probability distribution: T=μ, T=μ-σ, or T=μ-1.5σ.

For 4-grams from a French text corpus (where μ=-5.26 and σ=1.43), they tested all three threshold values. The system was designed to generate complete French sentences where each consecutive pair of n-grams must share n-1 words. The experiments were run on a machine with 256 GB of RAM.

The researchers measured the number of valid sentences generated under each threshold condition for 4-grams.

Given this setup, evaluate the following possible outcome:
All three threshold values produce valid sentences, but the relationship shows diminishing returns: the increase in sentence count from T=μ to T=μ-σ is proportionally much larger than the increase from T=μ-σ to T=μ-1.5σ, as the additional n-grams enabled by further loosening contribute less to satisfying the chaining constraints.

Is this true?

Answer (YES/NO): NO